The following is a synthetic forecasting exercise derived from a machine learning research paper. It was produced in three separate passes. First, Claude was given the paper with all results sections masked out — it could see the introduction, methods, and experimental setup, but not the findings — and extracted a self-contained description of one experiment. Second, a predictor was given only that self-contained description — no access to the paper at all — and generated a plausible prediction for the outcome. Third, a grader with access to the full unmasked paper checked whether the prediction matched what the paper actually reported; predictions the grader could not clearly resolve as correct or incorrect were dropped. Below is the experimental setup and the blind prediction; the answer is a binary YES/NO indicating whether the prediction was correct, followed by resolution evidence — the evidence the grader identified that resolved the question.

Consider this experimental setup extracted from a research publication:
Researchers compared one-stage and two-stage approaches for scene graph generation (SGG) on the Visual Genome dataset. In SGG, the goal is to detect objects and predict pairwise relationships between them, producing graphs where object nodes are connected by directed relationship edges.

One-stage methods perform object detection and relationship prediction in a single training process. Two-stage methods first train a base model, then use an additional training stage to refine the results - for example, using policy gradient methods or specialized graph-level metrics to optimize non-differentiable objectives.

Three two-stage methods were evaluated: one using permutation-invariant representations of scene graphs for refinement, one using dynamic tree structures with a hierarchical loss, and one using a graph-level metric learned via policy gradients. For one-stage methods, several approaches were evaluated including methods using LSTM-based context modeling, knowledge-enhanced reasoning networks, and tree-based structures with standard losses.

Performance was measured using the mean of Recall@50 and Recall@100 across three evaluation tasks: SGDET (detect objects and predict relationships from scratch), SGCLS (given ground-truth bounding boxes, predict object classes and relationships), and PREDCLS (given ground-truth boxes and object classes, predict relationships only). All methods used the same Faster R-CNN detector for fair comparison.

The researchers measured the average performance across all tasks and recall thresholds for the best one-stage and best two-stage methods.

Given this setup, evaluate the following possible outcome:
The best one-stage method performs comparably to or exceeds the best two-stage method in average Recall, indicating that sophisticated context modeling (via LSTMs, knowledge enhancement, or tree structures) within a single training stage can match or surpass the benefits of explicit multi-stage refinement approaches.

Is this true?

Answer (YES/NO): YES